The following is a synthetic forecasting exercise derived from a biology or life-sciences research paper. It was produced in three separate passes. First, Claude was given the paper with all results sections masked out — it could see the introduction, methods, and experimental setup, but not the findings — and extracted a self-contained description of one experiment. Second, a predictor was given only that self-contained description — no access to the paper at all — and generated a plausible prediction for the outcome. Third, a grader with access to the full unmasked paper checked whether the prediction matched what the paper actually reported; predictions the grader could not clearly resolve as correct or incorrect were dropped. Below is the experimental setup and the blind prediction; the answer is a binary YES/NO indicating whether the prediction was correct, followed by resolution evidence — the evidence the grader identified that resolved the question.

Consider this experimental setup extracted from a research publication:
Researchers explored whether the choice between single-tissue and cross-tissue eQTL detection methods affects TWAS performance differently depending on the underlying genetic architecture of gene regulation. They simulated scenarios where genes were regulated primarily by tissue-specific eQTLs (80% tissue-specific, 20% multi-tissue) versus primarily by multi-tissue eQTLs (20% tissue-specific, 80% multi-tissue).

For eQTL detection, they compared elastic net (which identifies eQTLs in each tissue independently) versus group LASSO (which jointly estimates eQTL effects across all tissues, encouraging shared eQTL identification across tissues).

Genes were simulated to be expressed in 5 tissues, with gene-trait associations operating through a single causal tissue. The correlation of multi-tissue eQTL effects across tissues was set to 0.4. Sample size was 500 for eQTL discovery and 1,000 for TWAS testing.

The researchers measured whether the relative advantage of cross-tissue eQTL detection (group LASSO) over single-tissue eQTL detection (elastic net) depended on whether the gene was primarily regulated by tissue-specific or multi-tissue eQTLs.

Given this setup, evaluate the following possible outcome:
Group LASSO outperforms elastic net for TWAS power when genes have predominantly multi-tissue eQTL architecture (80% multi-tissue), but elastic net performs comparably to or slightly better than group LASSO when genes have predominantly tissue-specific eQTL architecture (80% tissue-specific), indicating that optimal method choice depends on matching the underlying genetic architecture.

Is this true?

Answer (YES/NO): NO